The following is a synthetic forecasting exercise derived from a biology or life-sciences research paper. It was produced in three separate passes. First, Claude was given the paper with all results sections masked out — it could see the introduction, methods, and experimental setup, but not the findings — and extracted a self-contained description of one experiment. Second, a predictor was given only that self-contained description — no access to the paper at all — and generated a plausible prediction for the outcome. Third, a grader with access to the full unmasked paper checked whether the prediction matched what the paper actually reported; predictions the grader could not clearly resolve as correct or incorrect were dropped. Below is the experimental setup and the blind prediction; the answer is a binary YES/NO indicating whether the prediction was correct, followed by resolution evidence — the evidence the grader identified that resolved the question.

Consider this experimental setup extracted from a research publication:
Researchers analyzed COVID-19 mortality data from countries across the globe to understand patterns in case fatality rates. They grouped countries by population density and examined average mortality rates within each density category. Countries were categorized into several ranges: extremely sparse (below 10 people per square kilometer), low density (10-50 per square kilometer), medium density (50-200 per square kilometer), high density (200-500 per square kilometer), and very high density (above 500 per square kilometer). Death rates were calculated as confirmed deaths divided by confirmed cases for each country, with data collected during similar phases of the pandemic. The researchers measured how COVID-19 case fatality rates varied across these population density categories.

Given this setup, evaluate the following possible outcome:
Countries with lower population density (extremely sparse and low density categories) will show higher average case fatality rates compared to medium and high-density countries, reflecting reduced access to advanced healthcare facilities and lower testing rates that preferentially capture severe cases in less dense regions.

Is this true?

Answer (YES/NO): NO